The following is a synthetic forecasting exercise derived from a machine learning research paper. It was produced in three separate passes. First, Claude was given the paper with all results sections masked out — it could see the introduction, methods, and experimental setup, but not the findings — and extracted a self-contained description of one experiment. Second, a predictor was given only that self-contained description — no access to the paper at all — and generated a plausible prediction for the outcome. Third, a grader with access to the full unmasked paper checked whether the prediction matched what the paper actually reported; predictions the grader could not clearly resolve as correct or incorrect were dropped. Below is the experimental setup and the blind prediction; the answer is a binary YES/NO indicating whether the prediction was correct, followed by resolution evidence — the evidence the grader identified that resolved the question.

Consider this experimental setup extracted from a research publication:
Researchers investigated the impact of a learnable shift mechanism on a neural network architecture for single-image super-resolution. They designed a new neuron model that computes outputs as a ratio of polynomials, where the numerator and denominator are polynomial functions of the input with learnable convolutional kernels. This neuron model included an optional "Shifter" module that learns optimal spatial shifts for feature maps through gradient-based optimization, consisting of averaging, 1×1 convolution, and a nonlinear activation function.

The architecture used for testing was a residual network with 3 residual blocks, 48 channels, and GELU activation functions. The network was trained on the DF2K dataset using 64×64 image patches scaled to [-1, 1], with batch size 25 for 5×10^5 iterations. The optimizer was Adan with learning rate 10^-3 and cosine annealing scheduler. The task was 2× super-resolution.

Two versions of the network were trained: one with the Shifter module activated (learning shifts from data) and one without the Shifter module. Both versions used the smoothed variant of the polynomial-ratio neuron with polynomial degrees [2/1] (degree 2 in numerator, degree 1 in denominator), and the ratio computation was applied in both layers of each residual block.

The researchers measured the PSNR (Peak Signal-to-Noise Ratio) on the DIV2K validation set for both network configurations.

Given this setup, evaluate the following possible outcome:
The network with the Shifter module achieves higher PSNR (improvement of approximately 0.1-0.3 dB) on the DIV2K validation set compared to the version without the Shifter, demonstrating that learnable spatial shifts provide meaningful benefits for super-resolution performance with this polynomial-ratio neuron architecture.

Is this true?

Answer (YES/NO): NO